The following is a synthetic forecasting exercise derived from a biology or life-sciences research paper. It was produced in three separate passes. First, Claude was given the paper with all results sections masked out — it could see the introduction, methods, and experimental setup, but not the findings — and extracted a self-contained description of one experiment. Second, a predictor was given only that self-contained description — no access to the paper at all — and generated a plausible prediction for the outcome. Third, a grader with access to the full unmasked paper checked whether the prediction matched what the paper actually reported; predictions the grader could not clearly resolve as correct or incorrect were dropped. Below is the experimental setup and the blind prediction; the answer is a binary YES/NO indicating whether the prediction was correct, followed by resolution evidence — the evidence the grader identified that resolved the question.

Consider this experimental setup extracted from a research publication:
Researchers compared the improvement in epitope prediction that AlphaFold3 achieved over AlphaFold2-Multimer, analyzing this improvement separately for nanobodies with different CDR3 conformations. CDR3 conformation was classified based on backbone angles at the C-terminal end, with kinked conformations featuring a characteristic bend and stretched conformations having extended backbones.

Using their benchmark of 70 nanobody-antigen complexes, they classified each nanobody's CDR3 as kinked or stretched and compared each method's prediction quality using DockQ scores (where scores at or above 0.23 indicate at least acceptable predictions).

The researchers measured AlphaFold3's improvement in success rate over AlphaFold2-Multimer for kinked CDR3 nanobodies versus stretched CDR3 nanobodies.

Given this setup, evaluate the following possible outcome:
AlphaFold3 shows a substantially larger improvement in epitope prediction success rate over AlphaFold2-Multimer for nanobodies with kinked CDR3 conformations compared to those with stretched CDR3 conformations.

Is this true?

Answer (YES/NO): NO